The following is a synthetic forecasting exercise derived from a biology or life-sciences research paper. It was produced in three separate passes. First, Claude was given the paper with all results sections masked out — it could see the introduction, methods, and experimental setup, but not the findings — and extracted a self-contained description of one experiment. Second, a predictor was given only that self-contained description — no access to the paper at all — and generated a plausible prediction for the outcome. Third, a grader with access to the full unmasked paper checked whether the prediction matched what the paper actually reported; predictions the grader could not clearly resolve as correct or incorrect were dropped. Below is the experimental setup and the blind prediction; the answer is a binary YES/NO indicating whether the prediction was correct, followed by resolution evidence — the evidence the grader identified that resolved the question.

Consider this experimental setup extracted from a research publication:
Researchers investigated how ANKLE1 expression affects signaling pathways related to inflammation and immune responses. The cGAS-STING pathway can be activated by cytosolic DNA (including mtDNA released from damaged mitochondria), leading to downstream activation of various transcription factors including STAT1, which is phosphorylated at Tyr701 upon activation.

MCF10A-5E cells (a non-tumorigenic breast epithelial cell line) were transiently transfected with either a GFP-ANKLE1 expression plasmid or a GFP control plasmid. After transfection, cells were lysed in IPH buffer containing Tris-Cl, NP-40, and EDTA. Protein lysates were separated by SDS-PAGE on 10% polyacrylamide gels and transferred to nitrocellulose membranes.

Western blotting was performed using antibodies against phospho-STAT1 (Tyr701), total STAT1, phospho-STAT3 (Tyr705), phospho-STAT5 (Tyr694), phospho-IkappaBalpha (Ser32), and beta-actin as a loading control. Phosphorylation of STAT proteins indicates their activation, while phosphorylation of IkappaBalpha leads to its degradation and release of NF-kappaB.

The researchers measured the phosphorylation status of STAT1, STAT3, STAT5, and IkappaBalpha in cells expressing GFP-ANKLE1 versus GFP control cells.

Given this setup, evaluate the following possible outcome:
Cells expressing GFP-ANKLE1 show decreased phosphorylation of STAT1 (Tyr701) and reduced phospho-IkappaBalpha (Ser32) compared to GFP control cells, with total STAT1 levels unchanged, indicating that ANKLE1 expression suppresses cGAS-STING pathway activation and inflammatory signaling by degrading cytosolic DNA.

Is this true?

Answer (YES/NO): NO